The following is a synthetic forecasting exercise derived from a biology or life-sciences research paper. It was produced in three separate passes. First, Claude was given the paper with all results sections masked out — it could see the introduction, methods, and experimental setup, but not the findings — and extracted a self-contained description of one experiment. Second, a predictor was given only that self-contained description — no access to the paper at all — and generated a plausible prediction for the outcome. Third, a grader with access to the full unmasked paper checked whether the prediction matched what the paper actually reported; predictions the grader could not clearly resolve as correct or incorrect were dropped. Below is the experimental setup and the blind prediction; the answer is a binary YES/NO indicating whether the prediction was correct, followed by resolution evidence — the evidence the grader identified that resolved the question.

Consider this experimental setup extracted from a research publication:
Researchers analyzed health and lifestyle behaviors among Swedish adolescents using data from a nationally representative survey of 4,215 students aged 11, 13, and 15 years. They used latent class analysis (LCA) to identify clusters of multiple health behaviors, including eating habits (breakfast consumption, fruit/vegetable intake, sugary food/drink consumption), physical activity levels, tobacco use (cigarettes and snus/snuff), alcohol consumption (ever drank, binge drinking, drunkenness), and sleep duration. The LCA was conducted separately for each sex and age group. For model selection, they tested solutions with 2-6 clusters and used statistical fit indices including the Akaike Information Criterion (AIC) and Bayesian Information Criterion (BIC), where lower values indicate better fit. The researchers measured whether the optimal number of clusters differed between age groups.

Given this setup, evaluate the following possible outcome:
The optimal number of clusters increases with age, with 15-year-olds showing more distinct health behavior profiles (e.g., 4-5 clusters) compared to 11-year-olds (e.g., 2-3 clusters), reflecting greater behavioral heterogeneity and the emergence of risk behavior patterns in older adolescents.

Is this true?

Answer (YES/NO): NO